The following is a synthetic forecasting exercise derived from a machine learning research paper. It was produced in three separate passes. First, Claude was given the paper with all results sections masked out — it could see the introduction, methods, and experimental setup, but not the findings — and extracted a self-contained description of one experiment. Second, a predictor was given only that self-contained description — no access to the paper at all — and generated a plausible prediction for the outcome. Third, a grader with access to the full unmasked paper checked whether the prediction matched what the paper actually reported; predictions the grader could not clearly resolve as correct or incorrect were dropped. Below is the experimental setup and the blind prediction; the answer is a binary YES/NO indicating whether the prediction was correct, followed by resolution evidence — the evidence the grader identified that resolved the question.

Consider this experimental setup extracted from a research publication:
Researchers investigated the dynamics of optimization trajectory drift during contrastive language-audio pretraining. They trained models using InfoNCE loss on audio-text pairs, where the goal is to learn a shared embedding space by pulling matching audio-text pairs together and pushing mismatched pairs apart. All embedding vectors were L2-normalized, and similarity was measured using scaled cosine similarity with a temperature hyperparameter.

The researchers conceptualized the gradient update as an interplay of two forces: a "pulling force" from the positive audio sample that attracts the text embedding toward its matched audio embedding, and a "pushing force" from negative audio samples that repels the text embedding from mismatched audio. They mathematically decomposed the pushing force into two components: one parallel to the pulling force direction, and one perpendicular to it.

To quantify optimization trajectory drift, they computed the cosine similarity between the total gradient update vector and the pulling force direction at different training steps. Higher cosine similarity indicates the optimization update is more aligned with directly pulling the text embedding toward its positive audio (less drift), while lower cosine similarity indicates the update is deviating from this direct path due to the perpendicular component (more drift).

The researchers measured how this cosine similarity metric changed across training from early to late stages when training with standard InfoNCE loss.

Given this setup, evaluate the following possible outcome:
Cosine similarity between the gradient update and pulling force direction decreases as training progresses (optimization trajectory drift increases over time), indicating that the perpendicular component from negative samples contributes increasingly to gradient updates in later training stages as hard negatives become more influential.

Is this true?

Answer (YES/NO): YES